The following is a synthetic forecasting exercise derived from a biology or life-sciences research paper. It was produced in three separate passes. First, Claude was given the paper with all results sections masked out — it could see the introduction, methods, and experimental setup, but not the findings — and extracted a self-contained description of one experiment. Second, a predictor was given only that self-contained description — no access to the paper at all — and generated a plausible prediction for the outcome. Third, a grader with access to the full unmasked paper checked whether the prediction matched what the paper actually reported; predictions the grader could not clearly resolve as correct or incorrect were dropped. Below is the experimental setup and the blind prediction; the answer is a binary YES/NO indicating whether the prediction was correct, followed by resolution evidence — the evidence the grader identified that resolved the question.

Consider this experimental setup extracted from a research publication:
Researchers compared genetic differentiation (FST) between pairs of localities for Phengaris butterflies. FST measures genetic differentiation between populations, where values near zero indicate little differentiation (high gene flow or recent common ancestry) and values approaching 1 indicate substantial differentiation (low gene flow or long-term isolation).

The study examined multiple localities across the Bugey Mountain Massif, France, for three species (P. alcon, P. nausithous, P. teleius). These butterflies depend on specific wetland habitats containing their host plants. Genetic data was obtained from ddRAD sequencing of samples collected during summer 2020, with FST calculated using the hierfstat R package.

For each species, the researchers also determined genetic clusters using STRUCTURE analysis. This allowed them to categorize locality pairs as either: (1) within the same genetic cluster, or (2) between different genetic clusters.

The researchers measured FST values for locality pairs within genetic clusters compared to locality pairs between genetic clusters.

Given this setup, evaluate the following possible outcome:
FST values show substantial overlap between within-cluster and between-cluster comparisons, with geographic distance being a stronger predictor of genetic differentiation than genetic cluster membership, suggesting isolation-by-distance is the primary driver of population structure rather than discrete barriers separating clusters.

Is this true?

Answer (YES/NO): NO